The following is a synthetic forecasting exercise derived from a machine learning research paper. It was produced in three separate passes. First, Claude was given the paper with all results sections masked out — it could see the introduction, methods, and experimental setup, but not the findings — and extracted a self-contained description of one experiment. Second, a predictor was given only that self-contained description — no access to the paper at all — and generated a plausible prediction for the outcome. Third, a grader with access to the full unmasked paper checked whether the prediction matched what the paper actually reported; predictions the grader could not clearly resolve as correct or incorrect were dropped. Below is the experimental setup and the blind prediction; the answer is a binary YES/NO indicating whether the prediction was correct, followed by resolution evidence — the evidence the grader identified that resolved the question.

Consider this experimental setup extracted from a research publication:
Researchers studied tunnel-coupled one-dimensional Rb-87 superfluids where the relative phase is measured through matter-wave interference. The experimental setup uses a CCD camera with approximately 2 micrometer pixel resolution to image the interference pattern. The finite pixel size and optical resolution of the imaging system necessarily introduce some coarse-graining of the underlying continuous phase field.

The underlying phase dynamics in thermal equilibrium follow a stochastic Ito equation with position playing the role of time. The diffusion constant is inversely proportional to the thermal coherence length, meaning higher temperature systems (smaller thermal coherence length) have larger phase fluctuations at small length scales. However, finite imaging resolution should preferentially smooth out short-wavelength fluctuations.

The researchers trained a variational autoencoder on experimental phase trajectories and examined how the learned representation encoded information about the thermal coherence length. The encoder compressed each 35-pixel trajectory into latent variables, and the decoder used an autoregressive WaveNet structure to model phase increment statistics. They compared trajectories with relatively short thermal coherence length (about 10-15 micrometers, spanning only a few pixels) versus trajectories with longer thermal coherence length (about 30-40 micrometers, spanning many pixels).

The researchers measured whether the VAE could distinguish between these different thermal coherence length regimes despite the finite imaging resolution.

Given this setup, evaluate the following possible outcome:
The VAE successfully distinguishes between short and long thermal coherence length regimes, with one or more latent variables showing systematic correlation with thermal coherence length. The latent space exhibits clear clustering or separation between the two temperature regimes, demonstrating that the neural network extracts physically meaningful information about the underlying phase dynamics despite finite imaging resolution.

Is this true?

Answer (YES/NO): YES